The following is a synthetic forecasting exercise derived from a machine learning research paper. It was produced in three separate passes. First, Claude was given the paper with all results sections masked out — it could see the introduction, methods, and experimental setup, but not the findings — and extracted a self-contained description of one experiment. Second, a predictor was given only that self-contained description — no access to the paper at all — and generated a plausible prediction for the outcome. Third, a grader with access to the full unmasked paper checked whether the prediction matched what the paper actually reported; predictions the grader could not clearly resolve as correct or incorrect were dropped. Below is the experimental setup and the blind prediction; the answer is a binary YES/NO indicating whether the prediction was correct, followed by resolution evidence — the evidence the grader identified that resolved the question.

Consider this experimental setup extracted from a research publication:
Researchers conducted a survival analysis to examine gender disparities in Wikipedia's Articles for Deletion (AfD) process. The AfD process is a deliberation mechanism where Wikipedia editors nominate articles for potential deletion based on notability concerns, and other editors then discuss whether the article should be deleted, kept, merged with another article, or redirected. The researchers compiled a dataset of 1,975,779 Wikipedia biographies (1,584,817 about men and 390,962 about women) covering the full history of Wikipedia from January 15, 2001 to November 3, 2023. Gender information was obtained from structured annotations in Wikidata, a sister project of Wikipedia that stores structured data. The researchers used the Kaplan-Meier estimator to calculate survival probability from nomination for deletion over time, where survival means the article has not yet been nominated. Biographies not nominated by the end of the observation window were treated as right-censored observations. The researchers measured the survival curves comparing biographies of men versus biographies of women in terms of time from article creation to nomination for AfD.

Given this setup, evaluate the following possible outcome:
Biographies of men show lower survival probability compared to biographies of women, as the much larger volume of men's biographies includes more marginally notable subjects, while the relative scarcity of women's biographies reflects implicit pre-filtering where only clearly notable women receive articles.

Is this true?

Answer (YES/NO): NO